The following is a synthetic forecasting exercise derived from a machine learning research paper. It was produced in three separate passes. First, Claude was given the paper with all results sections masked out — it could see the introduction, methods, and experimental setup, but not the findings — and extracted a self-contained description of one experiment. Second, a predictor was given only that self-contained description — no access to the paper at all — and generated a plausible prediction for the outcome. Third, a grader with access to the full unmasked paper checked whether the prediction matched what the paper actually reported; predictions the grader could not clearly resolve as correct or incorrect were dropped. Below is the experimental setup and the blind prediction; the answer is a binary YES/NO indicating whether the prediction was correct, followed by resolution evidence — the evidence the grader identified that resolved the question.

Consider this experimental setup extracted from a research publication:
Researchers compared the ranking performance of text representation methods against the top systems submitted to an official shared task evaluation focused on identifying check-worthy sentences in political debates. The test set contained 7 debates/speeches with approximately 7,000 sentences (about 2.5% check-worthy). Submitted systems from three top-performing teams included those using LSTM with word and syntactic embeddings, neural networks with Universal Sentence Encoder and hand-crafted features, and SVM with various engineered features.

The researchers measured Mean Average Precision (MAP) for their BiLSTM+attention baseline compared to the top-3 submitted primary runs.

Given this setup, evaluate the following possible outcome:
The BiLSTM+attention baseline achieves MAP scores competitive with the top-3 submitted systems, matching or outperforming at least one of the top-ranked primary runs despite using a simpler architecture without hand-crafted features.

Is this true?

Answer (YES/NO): YES